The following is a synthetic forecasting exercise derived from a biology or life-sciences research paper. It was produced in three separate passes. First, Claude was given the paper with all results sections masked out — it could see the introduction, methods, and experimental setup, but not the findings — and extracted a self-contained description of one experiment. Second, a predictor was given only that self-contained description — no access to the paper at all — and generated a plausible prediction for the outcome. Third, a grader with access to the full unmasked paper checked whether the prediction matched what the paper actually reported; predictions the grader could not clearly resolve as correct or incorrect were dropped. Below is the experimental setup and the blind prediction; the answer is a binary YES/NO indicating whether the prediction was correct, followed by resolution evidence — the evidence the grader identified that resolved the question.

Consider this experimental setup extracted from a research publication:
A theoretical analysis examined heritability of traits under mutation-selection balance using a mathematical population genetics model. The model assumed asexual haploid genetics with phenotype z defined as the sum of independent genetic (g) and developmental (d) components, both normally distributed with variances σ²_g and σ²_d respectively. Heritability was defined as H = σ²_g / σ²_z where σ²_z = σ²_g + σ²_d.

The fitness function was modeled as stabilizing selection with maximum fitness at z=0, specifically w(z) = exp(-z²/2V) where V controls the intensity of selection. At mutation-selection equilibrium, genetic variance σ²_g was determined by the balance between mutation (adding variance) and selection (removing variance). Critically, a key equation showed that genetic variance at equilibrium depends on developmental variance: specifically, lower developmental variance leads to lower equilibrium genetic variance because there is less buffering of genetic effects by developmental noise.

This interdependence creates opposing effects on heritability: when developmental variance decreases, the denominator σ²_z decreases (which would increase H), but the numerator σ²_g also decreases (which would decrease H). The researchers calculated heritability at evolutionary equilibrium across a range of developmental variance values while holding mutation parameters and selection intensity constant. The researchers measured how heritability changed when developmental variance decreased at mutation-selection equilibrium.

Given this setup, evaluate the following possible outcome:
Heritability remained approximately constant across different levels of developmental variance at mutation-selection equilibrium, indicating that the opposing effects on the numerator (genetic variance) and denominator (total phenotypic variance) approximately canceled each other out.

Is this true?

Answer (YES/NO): NO